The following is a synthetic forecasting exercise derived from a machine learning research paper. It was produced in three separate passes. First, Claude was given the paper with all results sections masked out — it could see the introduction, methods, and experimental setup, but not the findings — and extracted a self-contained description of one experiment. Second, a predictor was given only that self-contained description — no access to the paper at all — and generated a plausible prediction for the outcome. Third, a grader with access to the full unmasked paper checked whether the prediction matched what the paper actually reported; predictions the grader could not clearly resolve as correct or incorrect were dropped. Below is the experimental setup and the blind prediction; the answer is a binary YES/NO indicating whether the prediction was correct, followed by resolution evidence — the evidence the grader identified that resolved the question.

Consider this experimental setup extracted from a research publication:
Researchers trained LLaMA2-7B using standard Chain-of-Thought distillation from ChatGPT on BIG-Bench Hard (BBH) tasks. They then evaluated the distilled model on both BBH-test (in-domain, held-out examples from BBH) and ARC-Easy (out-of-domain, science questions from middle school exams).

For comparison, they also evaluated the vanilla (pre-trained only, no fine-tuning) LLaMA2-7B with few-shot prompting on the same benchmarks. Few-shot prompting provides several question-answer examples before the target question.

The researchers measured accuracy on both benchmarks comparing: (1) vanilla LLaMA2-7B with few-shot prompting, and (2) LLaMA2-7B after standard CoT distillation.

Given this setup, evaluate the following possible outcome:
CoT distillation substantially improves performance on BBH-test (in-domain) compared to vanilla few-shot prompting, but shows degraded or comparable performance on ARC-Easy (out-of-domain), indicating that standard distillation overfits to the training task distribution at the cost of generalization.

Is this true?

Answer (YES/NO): NO